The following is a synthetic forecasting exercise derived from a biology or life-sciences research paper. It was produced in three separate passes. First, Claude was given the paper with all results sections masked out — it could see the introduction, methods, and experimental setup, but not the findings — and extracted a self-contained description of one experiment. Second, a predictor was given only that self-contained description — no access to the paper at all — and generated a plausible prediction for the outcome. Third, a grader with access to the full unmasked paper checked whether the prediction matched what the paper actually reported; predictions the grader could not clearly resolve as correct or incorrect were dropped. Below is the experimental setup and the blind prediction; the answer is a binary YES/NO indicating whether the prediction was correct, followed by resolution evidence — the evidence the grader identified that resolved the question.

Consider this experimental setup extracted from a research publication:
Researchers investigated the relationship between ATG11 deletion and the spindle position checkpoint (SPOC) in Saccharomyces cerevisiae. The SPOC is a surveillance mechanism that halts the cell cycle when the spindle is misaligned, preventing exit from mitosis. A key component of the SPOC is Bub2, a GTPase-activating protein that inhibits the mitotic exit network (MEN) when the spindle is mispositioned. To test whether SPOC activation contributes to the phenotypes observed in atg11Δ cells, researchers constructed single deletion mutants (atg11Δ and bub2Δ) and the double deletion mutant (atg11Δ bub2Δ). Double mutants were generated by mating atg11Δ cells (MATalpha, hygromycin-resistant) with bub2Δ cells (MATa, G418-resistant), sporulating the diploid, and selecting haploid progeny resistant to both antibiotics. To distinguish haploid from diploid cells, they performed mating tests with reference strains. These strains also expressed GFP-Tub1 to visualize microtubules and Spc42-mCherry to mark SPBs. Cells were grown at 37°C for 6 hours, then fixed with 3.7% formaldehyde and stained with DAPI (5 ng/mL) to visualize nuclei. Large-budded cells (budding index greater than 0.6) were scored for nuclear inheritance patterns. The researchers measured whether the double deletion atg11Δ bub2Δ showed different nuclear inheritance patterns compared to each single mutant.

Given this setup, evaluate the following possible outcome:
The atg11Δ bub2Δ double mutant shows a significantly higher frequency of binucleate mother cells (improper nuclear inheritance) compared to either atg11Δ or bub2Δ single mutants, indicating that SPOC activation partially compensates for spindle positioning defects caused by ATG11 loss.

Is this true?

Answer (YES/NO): NO